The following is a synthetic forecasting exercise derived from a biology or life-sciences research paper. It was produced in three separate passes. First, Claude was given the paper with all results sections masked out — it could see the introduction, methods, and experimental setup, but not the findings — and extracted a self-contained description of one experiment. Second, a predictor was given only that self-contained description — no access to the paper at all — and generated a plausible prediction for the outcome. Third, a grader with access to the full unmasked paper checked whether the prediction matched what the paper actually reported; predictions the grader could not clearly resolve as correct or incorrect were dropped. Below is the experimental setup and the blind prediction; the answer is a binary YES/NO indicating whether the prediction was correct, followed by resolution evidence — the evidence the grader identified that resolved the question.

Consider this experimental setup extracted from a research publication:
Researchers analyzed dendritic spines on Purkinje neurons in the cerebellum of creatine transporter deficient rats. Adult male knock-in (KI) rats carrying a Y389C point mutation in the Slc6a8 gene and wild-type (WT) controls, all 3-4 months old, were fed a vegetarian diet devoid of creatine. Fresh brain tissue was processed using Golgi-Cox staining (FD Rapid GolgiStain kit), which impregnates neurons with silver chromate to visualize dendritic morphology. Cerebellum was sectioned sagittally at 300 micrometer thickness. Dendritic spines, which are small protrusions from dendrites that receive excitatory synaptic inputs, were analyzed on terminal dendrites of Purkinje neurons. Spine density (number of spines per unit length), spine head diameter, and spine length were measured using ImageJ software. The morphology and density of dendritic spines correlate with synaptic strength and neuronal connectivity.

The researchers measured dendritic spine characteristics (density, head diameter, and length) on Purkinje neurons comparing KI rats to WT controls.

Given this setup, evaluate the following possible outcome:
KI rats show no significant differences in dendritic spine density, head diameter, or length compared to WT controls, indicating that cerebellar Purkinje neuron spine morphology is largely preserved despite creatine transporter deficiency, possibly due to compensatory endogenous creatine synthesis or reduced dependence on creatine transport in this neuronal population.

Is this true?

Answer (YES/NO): NO